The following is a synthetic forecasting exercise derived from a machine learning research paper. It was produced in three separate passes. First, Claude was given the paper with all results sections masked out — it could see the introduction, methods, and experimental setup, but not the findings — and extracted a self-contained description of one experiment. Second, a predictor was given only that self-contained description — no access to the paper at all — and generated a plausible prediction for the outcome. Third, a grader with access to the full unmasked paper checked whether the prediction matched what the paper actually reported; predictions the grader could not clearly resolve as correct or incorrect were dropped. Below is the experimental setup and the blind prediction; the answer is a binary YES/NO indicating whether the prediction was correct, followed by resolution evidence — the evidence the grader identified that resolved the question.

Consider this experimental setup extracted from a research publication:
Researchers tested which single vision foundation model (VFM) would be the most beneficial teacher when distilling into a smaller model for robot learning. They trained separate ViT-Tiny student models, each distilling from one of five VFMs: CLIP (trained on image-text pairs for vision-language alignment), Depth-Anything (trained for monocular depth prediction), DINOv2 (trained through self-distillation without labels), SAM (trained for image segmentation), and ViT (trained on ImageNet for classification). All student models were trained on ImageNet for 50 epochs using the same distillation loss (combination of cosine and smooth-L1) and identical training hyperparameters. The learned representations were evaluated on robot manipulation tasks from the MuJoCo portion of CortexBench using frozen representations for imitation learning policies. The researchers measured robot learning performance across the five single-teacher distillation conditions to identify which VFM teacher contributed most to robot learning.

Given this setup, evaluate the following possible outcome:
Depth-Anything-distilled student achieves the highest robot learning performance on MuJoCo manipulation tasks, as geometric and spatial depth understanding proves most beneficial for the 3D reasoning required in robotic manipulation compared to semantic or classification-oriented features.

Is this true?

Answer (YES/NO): NO